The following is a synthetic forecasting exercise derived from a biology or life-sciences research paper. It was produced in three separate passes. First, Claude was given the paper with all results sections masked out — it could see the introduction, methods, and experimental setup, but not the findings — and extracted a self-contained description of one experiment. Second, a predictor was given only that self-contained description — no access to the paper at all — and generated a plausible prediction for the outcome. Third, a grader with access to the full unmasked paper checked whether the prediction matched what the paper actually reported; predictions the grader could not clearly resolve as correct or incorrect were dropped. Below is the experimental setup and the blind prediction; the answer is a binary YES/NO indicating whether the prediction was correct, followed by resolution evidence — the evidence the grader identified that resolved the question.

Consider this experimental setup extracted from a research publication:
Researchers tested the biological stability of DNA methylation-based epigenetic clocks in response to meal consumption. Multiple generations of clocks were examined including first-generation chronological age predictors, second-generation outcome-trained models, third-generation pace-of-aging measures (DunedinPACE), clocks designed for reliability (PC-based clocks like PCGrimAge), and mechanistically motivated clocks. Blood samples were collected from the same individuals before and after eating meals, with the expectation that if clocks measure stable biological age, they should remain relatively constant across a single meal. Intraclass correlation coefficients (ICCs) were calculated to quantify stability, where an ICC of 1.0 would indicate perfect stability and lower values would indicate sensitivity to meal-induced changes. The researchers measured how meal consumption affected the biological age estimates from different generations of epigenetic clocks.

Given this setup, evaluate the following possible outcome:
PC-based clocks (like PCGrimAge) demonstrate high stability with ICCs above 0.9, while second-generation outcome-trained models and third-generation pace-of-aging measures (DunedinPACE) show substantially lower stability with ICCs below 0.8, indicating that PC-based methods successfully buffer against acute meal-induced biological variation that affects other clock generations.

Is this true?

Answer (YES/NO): NO